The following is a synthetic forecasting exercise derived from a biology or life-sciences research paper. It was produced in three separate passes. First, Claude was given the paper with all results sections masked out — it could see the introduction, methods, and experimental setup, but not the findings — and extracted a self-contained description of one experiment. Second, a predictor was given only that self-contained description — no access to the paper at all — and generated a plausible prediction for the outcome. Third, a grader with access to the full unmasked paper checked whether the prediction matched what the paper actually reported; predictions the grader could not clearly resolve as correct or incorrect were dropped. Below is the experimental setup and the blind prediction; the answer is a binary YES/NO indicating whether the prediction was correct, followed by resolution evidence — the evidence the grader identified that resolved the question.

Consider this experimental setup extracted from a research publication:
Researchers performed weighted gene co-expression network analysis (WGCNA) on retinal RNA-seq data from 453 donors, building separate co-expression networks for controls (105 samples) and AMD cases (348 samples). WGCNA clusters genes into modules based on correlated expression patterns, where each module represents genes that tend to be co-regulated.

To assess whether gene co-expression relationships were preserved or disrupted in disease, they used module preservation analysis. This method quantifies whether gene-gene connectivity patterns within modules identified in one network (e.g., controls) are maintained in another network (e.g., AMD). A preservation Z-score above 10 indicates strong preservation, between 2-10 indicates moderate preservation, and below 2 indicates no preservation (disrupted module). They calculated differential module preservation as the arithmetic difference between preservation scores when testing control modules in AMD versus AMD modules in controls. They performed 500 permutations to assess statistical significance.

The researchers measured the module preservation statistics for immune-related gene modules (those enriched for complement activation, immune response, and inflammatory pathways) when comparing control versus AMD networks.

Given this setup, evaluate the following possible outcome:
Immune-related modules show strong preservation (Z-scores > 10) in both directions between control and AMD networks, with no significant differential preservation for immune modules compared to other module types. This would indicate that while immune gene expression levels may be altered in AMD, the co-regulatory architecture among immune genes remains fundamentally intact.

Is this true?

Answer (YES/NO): NO